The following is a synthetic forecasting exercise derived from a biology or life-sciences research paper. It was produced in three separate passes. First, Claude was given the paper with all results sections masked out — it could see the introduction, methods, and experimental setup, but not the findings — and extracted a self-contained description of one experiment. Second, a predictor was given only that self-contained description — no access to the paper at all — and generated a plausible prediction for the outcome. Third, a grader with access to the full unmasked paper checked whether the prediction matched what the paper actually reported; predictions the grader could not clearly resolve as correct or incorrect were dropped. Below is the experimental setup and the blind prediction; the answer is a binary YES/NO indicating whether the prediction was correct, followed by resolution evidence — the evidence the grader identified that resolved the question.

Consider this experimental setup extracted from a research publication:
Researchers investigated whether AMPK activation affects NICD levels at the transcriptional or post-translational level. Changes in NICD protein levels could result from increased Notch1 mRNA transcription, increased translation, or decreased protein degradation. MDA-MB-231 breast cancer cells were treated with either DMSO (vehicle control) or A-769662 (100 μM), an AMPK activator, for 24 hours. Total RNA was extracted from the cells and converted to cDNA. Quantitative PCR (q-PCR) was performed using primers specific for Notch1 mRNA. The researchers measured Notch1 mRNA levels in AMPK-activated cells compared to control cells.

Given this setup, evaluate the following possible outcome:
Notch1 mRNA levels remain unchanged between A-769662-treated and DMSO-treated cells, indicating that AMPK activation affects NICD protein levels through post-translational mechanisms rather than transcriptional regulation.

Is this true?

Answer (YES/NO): YES